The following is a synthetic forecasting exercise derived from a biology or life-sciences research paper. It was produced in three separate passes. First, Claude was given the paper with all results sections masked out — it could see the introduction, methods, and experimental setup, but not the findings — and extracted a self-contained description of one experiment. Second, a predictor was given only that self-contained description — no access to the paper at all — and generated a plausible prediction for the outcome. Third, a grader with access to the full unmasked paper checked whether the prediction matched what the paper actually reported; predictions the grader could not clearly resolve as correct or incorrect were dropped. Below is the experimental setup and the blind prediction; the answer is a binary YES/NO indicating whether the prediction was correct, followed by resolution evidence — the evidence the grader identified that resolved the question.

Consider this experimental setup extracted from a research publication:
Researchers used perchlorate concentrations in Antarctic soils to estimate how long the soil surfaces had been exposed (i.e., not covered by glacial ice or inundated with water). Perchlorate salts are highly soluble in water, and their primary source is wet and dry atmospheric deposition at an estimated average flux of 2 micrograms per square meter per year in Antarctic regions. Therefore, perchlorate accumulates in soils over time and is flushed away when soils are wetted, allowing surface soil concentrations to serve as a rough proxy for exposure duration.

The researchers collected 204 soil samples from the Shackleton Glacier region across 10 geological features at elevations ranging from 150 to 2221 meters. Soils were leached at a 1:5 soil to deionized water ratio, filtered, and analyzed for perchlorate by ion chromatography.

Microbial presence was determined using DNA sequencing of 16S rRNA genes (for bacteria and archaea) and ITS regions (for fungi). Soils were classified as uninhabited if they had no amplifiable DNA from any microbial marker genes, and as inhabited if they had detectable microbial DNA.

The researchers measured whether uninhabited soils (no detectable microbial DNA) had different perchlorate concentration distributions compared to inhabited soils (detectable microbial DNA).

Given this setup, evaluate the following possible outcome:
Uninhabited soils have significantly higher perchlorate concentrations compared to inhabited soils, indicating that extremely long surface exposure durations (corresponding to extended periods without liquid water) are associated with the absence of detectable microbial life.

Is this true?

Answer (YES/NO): NO